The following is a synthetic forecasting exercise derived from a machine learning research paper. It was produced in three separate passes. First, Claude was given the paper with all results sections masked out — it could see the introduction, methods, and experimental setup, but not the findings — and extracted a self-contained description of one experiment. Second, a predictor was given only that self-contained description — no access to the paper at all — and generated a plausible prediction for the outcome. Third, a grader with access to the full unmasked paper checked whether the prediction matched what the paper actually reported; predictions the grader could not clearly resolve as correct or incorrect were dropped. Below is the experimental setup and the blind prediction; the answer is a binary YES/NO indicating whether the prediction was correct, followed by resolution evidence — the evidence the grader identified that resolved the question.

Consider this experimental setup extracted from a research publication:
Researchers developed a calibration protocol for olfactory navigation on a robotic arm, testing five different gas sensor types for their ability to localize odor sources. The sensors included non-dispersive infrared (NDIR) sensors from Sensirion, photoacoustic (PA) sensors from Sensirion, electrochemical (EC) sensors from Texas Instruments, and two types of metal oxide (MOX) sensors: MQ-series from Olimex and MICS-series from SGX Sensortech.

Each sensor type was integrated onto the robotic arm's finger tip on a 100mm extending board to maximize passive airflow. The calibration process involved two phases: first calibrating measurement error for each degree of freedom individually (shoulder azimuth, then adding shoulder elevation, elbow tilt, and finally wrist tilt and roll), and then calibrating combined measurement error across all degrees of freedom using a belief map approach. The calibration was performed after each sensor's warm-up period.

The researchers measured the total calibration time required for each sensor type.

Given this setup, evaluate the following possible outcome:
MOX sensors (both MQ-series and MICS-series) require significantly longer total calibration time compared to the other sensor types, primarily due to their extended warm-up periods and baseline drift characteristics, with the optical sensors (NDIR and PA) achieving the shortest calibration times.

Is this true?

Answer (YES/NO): NO